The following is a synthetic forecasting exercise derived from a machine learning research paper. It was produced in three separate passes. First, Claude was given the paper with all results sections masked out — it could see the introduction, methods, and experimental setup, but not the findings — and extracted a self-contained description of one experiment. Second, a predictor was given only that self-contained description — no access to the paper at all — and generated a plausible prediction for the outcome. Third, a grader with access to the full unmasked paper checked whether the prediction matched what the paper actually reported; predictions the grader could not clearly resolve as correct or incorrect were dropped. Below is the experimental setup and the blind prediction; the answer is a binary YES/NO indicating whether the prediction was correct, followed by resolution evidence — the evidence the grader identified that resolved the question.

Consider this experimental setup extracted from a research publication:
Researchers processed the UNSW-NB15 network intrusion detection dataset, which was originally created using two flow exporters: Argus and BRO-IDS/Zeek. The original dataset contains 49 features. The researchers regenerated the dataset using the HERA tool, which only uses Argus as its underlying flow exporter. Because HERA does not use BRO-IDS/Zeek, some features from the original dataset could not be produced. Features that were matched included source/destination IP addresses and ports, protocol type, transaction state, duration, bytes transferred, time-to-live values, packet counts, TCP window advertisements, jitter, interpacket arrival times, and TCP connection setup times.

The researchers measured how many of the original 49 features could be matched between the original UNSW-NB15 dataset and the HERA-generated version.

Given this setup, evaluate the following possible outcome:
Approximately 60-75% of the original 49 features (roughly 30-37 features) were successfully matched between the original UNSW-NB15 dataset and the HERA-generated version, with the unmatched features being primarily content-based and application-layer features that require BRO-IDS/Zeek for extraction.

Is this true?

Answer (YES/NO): YES